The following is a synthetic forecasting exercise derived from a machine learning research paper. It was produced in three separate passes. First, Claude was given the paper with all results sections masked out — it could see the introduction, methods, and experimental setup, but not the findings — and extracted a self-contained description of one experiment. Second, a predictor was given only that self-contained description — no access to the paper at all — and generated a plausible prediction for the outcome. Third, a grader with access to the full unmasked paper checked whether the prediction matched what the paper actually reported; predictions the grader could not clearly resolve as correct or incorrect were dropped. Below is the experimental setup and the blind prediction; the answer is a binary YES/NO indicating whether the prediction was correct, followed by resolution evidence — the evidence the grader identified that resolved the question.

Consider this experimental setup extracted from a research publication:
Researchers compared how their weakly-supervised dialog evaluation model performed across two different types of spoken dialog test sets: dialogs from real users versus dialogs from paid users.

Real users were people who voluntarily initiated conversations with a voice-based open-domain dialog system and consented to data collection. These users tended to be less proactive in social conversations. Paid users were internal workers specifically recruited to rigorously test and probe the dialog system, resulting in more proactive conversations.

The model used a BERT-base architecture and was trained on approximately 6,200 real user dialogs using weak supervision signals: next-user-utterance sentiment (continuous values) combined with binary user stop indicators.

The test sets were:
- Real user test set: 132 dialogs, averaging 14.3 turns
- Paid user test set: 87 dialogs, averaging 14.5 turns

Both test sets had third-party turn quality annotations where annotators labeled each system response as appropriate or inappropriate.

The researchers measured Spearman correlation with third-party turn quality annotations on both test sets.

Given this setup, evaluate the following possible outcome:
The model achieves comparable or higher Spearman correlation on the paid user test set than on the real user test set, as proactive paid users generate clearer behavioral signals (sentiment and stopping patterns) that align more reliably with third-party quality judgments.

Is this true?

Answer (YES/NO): YES